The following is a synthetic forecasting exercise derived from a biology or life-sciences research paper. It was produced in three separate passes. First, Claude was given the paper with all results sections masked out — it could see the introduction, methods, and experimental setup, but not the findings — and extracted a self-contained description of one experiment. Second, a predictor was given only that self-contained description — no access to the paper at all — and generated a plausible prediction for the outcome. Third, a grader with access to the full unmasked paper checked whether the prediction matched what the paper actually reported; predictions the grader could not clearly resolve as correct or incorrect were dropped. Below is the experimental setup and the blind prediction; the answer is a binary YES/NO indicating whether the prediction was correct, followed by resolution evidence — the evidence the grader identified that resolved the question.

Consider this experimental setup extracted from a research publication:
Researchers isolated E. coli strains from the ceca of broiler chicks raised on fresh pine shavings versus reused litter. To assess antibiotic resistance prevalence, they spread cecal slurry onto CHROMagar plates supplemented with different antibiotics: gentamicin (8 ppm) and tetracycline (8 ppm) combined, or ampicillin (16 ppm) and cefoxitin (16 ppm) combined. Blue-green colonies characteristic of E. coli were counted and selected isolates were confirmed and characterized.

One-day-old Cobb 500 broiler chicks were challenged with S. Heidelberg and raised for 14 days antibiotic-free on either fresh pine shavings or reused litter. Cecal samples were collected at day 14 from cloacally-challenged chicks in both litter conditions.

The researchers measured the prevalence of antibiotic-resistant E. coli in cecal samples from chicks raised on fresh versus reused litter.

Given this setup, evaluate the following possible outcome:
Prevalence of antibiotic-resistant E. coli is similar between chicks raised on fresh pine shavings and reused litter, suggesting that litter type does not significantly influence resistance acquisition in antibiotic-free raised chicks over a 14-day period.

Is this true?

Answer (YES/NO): NO